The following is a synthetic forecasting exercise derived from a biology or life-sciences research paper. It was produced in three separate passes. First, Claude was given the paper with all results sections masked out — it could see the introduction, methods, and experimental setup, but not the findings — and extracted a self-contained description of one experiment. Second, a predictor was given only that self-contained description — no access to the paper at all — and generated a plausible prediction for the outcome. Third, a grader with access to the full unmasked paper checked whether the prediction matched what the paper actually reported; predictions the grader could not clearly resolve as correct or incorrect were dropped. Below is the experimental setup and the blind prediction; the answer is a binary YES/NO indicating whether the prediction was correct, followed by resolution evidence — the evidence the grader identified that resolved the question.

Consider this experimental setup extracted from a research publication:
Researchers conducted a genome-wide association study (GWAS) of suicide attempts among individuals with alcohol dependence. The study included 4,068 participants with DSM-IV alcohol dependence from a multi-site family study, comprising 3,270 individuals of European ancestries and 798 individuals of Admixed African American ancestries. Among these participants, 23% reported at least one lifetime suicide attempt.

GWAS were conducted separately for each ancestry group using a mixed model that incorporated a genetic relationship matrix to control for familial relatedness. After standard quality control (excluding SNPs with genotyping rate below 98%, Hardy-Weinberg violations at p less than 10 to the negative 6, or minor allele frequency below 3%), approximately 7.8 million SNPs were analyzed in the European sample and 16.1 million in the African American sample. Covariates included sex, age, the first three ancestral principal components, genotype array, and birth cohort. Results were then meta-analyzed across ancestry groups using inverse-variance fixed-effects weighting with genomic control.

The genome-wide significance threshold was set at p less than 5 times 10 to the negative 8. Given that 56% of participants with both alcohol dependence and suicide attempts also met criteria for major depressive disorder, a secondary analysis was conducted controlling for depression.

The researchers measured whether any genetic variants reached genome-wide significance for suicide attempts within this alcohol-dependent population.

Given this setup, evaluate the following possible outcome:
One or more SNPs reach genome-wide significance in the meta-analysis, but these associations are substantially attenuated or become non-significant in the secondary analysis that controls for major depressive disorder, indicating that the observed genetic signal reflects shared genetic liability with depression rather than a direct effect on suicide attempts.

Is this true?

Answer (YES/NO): NO